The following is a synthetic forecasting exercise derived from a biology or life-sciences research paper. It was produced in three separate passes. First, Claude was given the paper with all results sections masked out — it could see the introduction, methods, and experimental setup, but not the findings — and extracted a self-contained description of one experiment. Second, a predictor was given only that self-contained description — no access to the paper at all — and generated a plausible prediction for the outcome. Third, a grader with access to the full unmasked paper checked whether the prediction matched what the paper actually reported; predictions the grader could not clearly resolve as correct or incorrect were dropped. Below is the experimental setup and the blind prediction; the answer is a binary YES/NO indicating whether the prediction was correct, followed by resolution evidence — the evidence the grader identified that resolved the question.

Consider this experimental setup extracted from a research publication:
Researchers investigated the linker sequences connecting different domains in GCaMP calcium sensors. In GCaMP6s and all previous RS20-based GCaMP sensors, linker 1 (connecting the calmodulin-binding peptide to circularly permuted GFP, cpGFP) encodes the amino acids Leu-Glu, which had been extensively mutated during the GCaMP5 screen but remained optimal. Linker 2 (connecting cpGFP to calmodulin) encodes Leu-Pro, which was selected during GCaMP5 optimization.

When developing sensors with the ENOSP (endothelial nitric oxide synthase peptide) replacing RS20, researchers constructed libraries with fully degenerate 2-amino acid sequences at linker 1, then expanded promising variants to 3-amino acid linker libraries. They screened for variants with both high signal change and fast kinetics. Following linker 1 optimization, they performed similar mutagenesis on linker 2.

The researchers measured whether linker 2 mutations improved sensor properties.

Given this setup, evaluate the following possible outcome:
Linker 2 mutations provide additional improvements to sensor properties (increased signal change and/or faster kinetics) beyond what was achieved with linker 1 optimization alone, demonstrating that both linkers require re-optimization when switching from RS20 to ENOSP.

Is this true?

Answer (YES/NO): NO